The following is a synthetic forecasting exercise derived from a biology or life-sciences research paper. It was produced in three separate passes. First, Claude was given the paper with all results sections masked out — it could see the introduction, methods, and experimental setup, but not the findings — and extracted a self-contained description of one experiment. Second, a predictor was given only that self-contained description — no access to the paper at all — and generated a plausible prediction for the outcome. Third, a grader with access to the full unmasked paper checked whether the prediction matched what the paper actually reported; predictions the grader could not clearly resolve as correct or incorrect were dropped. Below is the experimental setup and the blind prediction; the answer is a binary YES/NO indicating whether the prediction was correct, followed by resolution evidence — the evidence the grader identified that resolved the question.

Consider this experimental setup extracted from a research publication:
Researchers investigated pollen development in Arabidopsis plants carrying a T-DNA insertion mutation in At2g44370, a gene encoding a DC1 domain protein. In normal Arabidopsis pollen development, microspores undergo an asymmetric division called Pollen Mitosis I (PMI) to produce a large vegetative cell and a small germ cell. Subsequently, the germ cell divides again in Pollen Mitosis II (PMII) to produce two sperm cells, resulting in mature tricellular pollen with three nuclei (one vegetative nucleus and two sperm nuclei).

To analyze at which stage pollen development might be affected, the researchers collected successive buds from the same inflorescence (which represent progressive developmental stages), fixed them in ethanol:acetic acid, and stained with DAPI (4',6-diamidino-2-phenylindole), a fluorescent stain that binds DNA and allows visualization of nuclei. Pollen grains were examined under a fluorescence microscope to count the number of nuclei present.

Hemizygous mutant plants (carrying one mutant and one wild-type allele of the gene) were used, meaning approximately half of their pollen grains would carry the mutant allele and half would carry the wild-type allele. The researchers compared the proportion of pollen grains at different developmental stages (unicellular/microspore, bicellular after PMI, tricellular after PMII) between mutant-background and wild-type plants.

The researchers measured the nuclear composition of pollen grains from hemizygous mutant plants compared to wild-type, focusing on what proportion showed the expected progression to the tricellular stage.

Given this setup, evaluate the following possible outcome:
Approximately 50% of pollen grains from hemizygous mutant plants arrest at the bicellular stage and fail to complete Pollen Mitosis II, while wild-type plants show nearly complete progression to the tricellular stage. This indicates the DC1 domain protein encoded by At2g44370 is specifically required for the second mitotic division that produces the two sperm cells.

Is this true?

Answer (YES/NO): YES